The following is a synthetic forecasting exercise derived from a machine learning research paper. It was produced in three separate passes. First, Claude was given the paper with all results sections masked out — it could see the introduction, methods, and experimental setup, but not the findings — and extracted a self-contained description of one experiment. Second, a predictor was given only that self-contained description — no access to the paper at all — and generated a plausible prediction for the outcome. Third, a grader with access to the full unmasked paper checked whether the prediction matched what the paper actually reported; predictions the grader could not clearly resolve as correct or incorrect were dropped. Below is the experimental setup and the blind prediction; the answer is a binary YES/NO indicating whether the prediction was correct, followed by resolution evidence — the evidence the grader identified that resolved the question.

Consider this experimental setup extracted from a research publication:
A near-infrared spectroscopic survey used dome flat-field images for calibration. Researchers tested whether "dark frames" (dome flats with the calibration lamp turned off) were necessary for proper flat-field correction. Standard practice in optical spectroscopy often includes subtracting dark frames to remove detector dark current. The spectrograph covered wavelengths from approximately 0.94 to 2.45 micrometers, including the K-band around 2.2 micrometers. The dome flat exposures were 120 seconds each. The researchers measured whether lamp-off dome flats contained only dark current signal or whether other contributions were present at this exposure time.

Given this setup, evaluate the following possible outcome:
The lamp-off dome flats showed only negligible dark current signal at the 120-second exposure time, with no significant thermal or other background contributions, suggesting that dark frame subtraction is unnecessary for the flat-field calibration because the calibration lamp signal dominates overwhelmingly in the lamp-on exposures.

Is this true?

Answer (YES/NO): NO